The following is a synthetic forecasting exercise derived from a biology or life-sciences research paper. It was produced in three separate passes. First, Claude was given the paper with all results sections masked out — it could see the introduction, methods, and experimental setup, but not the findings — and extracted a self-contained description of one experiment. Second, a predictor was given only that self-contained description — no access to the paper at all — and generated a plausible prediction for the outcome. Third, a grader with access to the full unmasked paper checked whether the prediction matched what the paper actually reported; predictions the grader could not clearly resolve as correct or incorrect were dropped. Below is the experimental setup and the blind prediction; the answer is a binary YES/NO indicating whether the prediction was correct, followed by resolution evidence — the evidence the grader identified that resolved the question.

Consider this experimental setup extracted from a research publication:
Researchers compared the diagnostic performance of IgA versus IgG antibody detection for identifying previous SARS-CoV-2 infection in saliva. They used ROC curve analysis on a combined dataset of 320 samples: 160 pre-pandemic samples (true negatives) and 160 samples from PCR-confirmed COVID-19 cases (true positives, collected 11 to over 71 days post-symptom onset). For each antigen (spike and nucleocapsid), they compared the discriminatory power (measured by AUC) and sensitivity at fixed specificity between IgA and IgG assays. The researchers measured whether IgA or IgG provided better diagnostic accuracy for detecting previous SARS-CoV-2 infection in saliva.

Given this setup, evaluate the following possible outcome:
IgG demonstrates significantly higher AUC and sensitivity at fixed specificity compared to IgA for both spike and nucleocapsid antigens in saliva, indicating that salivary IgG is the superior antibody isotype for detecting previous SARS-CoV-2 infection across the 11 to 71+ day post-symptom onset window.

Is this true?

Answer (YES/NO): YES